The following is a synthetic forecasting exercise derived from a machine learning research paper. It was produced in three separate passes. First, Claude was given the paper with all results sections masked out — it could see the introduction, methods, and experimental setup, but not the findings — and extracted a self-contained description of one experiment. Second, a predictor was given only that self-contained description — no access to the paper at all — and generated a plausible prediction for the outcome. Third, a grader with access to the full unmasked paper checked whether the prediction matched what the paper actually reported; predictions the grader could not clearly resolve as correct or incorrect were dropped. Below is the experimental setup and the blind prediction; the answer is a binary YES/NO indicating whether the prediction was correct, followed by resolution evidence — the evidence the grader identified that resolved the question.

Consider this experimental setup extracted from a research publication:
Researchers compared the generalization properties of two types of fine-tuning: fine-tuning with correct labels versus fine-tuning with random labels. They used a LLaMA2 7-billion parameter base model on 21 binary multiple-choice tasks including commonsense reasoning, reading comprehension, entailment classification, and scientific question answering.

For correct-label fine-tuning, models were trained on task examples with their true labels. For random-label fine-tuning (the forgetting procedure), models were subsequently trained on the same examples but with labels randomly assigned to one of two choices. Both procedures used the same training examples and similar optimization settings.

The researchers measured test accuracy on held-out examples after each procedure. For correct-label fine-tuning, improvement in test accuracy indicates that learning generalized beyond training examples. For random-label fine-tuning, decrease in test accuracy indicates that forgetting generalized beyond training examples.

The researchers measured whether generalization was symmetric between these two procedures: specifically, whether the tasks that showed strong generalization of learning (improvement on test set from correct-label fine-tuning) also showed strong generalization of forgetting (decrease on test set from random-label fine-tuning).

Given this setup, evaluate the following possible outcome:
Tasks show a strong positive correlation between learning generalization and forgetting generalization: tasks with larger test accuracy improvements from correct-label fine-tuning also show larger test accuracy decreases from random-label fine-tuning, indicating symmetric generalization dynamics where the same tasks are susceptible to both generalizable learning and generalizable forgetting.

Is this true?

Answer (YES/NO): NO